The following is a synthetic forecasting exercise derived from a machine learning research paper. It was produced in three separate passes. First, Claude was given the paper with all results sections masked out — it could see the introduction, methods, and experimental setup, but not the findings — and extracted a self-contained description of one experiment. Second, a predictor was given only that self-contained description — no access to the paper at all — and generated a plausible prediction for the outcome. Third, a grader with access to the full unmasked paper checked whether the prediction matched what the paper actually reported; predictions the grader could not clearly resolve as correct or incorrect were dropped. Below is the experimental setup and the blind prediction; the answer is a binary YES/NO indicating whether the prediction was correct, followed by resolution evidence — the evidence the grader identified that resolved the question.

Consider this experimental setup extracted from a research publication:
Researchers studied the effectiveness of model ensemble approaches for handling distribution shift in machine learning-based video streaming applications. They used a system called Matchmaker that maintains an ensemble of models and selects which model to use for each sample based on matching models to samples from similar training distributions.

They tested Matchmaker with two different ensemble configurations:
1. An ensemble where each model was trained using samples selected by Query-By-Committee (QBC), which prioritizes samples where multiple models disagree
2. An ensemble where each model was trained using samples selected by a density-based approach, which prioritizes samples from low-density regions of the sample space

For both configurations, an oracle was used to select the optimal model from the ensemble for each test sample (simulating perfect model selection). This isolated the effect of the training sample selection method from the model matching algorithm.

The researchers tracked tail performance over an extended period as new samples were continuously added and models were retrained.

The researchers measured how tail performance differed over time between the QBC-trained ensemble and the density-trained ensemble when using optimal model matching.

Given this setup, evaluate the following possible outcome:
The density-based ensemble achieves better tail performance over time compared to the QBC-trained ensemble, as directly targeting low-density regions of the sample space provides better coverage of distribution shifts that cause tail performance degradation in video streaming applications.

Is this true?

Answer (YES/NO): YES